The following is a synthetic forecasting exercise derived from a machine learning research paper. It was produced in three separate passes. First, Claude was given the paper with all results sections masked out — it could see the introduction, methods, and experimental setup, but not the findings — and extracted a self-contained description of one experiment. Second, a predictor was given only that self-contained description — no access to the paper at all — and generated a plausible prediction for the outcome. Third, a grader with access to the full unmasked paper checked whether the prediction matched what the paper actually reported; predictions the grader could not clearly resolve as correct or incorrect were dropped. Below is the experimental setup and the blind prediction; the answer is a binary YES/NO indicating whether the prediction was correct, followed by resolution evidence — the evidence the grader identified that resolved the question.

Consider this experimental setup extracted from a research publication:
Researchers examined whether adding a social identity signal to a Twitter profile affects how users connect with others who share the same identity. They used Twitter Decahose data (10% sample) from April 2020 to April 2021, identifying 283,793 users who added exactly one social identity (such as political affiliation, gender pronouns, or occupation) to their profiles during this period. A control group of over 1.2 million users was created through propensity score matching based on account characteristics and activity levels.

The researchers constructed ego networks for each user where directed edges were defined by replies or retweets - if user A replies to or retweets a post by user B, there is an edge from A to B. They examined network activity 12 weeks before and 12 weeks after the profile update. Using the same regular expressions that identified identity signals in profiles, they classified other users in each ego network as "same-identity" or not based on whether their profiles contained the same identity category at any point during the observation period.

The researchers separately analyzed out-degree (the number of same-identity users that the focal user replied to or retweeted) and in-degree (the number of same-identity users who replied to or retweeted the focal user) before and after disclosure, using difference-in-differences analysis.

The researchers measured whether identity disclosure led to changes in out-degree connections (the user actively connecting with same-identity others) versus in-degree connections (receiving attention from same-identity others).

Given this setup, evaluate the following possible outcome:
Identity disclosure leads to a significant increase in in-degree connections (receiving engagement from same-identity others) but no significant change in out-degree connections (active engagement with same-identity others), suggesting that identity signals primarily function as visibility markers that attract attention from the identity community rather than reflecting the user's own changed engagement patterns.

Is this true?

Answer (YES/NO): NO